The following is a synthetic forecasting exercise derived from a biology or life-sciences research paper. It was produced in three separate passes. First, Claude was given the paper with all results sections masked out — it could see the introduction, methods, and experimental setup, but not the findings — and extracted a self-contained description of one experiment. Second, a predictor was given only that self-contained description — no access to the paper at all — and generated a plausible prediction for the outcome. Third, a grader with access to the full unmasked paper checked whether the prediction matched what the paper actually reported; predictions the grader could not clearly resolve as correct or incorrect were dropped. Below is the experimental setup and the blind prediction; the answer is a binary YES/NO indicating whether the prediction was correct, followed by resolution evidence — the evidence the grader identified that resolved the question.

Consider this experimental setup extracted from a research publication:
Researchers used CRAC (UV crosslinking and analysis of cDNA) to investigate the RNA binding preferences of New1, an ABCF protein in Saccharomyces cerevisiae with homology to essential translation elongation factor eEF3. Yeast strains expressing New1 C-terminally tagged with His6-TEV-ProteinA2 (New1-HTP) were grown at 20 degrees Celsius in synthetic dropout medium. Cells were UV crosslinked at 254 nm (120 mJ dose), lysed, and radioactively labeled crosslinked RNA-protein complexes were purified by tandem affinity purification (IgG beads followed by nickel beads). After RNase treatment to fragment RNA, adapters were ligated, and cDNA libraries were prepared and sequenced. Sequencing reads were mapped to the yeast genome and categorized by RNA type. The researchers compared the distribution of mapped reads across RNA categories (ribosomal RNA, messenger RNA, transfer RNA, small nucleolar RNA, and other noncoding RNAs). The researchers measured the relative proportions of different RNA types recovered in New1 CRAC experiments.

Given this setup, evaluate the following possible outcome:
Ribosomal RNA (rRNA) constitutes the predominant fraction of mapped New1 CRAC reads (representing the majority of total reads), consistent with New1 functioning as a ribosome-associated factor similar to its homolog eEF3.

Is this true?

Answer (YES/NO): NO